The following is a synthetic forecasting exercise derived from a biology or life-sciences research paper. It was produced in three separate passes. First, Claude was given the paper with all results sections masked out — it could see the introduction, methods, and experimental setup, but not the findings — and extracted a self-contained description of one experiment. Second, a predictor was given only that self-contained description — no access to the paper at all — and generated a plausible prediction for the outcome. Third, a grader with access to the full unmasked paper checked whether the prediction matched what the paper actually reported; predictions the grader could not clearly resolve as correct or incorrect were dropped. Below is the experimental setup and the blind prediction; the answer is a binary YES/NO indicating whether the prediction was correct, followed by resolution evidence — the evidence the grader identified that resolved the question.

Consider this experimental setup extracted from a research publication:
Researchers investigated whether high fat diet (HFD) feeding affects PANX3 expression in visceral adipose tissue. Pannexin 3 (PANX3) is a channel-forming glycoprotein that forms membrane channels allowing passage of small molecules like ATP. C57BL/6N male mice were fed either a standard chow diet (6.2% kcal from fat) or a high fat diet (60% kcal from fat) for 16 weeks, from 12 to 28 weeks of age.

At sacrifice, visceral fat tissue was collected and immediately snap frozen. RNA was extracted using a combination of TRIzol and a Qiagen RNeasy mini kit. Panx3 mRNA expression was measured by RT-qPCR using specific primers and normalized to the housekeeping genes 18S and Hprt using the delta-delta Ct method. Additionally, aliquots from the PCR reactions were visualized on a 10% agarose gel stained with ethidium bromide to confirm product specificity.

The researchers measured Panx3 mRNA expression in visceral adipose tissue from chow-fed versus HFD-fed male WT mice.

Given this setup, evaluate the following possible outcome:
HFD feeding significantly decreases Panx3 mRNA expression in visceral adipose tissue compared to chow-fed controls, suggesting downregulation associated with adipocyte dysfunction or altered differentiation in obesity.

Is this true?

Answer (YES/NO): NO